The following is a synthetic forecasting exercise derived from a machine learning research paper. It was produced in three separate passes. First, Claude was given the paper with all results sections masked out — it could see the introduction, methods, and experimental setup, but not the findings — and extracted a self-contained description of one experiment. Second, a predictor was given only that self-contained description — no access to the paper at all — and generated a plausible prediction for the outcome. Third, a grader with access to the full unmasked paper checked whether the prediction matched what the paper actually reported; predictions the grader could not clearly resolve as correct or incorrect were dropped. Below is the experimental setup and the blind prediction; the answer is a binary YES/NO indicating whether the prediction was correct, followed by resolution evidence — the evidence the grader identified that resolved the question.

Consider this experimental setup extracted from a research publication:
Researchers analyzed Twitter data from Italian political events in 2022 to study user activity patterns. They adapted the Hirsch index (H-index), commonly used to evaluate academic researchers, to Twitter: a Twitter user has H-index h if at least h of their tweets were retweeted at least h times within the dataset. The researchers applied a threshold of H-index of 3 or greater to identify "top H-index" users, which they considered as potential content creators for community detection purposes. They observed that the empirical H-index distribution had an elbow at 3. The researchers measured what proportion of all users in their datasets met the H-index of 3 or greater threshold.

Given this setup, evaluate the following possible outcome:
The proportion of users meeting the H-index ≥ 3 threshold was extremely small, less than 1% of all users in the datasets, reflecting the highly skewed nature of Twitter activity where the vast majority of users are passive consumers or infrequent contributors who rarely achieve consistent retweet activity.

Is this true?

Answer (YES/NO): NO